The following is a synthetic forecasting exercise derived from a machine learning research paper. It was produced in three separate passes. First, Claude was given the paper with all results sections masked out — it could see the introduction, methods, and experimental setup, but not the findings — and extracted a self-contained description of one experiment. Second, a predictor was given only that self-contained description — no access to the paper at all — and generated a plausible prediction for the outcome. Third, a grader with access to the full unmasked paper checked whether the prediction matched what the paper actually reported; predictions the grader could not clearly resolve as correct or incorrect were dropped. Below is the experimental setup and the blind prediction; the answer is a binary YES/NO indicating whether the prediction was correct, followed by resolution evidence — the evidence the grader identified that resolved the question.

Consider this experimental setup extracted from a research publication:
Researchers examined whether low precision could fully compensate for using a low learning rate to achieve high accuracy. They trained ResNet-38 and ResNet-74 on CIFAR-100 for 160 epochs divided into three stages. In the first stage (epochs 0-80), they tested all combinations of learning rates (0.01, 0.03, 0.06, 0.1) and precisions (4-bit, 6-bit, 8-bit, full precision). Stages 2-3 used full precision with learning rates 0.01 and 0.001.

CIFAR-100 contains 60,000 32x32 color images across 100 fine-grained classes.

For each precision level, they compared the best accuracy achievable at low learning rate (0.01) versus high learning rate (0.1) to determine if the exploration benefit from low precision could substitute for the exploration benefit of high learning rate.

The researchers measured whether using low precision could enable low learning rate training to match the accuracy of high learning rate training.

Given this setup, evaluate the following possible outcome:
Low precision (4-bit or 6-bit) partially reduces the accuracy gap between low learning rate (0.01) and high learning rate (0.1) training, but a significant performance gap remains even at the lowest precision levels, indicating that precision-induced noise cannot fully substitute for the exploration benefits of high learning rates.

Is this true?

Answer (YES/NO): YES